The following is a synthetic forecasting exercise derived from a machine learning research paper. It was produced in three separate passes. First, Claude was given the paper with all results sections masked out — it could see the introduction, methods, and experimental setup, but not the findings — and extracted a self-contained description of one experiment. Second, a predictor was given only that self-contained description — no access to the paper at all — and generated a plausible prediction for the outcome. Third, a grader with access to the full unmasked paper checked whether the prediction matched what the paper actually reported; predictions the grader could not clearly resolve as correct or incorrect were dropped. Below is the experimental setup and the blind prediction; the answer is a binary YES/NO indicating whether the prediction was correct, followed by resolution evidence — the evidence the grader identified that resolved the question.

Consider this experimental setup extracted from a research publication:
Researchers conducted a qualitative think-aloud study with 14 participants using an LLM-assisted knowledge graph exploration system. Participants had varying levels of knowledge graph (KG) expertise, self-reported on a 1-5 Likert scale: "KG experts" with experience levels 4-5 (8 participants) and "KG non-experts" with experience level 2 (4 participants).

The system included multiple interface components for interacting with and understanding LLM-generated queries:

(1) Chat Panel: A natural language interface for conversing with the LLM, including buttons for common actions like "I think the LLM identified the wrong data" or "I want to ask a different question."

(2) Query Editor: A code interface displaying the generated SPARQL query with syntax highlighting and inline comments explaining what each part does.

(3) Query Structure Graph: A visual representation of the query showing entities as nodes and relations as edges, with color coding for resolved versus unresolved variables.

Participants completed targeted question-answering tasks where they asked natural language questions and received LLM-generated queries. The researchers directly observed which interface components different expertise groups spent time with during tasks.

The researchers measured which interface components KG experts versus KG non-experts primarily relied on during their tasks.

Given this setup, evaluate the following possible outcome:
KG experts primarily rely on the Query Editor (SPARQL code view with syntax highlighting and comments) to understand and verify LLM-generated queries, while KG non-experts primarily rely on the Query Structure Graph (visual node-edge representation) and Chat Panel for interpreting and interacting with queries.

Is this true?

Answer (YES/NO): NO